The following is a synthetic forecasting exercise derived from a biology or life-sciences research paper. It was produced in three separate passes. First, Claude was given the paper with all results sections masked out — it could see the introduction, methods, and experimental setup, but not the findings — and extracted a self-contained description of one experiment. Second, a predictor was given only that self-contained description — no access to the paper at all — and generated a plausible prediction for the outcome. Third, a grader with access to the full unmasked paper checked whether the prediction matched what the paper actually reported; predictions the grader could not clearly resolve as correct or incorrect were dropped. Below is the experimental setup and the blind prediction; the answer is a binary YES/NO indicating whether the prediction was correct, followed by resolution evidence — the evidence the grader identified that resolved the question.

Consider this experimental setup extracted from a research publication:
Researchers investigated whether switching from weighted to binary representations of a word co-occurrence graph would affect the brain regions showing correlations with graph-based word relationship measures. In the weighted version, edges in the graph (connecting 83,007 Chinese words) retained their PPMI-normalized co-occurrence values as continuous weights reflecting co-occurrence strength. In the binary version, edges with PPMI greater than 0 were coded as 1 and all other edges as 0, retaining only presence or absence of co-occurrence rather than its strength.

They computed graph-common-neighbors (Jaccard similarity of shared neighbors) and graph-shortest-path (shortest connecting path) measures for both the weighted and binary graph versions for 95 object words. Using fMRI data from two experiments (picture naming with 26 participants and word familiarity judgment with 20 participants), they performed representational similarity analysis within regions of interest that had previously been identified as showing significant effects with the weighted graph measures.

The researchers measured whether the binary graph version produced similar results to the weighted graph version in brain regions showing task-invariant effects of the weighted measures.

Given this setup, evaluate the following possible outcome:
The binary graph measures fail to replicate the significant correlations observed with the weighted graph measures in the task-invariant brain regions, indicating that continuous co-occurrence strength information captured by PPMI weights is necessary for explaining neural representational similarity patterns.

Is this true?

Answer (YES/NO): NO